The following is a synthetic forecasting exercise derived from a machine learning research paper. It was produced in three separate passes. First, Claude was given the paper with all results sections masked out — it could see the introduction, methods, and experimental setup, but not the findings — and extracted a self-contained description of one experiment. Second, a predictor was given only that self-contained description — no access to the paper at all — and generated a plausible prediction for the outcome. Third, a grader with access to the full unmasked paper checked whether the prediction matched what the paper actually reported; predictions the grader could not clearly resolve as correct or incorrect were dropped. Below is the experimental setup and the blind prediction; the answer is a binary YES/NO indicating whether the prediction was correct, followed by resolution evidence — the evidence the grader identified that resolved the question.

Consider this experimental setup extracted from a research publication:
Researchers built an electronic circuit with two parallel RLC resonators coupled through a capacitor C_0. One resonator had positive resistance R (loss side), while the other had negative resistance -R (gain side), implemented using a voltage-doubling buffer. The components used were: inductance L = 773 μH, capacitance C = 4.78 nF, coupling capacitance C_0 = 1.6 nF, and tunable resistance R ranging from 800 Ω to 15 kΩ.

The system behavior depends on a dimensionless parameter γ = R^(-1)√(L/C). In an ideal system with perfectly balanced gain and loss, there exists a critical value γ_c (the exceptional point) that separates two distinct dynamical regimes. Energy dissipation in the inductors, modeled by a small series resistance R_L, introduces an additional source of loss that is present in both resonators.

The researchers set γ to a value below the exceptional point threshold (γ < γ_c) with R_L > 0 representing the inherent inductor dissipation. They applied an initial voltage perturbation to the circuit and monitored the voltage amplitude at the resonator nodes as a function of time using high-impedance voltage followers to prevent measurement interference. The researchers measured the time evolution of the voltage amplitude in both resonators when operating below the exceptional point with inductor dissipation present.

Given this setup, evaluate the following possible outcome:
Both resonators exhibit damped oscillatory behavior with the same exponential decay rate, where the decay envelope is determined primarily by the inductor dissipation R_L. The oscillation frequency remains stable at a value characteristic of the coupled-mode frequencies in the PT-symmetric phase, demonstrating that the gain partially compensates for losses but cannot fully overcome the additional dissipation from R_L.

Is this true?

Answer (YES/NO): YES